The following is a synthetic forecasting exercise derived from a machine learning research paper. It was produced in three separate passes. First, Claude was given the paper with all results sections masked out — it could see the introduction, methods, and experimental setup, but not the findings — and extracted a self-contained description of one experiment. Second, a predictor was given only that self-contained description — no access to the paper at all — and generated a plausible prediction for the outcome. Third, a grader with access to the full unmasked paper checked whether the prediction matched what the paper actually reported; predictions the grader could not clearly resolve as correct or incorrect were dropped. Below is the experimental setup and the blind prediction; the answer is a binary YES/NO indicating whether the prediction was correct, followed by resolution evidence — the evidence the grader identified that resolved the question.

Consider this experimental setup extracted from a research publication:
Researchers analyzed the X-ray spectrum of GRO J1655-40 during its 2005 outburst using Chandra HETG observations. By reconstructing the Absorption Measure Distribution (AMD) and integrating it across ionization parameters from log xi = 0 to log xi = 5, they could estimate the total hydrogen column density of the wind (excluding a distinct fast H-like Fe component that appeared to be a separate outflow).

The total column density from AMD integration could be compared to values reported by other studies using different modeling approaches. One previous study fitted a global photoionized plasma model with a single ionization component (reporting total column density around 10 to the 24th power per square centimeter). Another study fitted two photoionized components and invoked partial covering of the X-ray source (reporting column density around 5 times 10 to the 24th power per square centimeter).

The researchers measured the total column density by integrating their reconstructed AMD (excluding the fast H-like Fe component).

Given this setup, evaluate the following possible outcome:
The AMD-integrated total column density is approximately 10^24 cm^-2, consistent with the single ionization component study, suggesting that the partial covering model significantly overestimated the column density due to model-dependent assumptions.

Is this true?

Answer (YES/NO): NO